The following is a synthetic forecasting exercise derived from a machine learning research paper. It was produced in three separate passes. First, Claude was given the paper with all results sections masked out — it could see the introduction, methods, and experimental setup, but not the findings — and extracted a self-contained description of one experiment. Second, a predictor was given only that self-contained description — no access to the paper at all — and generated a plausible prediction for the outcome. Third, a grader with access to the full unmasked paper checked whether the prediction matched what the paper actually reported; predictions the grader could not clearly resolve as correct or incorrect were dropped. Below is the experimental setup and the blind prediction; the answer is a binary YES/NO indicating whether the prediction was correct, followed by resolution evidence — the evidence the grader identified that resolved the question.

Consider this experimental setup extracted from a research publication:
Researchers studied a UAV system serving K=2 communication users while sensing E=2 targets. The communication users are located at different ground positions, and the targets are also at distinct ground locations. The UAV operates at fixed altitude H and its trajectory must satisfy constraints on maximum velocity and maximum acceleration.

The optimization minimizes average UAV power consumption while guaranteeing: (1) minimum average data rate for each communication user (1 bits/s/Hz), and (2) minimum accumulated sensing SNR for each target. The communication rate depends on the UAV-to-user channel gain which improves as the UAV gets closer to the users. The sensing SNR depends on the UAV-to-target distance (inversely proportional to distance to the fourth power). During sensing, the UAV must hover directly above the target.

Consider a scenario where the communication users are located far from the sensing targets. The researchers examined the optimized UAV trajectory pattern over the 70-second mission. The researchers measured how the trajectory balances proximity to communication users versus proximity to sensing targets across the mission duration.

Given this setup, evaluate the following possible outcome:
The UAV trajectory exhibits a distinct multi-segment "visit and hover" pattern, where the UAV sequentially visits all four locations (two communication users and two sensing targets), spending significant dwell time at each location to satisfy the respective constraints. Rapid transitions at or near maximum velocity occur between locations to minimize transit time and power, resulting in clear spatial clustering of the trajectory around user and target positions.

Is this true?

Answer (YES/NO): NO